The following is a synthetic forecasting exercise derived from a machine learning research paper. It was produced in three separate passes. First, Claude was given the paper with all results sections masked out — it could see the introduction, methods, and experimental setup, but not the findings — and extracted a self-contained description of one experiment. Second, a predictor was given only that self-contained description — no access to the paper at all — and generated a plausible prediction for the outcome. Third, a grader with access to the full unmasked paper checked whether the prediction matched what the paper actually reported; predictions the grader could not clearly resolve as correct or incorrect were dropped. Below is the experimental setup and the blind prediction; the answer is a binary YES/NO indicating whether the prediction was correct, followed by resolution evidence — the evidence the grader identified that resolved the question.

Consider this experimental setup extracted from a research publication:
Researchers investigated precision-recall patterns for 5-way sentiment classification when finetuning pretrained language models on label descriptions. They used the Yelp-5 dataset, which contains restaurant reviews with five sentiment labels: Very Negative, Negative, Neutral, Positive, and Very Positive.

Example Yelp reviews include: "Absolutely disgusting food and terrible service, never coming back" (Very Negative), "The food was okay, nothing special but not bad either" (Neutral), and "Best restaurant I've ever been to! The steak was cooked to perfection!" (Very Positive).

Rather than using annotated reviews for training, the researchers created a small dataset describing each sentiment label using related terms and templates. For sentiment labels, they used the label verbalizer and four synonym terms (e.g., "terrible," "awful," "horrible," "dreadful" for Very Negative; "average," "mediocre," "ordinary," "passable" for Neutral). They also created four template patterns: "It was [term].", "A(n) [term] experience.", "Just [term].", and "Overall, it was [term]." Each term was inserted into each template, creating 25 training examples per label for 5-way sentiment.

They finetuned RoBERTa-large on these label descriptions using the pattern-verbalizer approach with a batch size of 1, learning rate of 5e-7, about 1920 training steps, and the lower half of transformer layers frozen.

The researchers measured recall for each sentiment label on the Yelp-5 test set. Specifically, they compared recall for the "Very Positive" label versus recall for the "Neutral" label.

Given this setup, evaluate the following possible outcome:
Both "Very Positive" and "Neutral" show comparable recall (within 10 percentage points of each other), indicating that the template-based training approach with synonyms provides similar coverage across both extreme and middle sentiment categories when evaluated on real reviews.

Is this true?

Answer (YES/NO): NO